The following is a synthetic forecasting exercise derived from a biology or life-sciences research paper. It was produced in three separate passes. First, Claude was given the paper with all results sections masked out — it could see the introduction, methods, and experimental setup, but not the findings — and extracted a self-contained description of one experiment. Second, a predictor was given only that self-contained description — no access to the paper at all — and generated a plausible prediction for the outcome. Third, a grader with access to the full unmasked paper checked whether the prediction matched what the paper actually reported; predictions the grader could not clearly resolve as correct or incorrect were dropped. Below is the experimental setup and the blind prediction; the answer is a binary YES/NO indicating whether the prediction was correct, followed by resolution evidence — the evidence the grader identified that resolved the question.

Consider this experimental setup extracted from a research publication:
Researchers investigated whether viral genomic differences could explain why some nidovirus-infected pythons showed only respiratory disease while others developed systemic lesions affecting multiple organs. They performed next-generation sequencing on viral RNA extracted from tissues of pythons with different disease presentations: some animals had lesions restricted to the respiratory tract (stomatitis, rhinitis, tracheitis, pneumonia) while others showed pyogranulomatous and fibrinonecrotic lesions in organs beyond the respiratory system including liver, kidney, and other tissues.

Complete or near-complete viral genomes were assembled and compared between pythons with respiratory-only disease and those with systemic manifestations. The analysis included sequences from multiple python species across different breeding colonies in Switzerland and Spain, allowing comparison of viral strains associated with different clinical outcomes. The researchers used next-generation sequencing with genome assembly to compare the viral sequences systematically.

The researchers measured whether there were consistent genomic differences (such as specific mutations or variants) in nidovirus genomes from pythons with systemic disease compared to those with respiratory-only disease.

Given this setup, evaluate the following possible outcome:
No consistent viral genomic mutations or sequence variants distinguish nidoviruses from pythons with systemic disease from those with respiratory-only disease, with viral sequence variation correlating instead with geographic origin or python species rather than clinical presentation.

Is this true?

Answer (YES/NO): YES